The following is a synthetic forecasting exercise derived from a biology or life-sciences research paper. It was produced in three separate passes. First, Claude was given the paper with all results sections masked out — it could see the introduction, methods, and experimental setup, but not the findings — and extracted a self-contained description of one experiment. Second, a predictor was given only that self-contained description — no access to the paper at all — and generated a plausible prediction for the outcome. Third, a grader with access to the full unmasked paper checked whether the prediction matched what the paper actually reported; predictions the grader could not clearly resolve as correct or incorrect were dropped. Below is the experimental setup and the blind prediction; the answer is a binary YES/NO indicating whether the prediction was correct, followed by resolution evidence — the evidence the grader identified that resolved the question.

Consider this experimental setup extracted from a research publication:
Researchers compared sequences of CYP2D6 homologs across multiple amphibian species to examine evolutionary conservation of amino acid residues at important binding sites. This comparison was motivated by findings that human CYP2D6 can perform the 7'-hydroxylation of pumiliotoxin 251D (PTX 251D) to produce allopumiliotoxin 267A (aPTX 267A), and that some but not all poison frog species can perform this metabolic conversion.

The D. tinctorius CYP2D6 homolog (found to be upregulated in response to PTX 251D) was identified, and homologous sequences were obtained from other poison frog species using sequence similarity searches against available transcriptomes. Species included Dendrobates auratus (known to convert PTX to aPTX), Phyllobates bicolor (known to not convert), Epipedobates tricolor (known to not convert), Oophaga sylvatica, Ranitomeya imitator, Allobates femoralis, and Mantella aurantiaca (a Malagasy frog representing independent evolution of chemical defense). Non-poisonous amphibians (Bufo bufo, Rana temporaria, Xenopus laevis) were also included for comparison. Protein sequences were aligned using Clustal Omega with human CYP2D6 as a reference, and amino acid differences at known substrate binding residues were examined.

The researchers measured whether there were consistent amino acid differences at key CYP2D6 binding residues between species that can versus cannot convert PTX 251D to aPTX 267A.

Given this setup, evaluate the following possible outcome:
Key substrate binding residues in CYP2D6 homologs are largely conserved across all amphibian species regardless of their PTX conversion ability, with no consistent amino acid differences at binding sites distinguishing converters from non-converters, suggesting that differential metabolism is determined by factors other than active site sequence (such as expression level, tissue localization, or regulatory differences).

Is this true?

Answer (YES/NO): NO